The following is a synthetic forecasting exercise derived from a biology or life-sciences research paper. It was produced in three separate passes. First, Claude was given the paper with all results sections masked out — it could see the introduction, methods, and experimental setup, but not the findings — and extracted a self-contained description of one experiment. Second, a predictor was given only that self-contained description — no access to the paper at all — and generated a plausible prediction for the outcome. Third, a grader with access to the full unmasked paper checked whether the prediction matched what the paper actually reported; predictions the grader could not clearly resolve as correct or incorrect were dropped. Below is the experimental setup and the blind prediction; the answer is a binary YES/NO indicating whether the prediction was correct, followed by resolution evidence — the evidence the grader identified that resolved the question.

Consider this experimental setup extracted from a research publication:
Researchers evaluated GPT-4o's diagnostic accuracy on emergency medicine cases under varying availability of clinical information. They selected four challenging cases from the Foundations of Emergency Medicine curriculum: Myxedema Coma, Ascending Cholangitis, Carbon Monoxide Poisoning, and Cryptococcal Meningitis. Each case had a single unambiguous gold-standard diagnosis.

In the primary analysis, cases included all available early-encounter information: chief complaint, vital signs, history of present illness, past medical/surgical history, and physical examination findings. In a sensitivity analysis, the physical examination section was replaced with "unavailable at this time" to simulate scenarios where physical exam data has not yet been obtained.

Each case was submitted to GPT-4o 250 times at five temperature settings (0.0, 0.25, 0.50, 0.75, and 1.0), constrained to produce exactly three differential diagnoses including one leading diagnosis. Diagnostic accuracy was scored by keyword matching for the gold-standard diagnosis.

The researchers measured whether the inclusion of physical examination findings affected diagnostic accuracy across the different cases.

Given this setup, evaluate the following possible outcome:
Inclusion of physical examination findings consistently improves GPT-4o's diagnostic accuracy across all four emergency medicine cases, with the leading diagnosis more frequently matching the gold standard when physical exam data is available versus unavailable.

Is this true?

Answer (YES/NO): NO